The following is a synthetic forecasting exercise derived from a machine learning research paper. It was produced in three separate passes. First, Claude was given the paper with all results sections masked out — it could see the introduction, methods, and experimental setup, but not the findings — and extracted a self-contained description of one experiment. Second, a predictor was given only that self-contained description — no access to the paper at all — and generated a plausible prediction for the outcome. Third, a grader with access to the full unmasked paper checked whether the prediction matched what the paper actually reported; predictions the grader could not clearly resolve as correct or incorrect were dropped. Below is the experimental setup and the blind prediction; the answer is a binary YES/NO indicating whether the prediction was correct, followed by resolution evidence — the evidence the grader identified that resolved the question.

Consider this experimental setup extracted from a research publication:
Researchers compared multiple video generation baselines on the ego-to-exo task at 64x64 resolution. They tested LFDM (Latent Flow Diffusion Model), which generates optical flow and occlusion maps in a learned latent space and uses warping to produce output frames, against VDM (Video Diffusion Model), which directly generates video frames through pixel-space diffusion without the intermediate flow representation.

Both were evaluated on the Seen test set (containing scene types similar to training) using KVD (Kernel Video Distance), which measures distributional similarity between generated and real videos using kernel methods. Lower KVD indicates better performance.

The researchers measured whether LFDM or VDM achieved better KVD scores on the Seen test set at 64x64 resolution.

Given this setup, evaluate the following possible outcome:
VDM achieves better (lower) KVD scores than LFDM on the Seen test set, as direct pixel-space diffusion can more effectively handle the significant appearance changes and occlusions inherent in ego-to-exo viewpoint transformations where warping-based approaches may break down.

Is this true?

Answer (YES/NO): YES